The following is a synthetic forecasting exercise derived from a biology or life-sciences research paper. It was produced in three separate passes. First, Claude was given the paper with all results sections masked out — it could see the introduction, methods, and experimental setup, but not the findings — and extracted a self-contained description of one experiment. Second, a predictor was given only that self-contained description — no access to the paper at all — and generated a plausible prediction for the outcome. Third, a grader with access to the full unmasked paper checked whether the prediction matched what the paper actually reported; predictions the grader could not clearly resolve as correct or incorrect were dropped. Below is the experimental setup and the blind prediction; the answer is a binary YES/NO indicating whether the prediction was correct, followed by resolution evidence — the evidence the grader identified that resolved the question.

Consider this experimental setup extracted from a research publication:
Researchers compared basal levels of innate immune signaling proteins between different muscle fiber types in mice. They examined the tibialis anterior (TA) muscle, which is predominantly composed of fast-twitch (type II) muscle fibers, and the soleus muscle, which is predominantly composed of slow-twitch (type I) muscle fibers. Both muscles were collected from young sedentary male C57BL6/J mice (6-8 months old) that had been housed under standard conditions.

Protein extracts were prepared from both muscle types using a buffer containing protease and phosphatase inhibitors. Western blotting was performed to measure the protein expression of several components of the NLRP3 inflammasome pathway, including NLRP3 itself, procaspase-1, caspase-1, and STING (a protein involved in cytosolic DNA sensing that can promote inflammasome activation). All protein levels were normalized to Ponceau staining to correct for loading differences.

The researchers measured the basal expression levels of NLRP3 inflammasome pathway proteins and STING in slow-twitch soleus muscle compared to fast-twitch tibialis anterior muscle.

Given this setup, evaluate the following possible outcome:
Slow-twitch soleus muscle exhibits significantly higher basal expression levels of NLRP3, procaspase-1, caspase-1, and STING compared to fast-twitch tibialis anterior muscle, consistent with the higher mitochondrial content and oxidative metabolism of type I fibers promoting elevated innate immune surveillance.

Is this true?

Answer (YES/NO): YES